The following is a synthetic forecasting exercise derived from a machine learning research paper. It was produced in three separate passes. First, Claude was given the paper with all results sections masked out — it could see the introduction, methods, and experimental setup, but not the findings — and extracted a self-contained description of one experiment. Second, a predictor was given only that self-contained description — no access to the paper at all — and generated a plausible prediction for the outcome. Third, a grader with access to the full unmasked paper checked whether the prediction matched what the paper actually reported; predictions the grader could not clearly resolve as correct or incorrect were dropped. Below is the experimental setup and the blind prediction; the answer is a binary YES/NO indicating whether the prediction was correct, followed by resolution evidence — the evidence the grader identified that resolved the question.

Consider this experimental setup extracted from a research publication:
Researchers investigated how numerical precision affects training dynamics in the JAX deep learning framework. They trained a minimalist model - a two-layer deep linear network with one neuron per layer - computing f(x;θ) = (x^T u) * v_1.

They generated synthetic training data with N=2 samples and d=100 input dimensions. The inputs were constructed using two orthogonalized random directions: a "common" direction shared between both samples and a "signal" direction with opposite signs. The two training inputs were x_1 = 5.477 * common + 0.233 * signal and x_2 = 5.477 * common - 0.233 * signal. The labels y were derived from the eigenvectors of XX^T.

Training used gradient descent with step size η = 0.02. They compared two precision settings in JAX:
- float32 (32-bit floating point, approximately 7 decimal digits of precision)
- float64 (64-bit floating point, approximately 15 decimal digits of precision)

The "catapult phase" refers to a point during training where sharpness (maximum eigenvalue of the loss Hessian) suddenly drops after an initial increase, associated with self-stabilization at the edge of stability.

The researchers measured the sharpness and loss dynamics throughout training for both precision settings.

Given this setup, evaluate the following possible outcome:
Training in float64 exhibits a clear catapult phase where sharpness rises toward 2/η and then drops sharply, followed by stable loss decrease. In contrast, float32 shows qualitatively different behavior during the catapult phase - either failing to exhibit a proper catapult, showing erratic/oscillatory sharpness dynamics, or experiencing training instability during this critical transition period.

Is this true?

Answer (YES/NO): NO